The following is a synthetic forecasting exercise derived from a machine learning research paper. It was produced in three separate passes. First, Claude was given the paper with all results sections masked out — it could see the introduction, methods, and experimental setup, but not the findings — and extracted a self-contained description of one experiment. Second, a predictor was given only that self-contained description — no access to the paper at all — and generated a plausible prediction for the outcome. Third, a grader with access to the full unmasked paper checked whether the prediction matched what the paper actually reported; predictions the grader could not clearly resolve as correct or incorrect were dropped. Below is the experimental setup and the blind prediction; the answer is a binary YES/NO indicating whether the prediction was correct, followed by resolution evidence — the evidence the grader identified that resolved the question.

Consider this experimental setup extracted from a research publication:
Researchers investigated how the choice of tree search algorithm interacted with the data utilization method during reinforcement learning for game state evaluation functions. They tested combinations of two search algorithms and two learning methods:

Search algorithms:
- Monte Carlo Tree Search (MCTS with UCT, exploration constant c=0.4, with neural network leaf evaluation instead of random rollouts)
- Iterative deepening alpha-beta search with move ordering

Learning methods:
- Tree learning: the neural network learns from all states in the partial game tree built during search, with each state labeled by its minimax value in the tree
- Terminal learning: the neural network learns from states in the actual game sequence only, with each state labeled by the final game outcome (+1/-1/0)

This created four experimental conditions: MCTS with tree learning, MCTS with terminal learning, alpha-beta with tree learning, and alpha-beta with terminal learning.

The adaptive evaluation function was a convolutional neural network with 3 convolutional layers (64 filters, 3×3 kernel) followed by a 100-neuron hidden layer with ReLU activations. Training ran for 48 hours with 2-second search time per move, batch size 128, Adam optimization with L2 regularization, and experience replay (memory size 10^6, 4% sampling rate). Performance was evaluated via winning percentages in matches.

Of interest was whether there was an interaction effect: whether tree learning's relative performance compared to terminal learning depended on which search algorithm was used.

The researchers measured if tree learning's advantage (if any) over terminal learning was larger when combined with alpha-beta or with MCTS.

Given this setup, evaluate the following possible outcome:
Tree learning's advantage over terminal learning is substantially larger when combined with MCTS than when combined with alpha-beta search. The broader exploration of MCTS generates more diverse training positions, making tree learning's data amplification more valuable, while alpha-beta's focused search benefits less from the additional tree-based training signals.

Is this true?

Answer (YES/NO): NO